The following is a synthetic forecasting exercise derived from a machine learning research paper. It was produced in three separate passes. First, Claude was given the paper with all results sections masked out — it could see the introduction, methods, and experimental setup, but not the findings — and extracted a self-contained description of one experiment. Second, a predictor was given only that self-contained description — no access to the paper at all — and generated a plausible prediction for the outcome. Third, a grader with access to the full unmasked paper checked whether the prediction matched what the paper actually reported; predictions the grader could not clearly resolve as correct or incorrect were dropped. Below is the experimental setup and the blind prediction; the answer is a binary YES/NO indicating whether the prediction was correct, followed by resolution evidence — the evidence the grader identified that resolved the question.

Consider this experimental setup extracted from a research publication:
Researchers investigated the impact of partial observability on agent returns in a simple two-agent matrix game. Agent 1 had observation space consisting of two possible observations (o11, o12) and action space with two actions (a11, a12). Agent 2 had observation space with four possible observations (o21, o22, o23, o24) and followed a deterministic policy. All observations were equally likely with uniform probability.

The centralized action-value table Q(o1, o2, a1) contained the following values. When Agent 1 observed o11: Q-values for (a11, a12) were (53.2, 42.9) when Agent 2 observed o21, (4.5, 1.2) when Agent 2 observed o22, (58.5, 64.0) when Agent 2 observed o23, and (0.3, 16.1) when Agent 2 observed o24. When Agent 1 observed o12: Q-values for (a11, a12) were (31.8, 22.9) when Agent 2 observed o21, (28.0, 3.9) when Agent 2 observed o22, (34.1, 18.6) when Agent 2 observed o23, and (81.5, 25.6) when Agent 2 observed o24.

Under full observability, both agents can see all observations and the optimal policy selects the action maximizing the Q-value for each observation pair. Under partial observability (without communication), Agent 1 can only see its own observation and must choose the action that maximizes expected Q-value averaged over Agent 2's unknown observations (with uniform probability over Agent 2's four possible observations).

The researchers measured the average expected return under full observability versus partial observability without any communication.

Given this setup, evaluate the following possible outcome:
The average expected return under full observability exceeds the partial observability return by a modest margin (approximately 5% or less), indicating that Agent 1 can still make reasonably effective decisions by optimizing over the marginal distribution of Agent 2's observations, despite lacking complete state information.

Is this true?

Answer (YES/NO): NO